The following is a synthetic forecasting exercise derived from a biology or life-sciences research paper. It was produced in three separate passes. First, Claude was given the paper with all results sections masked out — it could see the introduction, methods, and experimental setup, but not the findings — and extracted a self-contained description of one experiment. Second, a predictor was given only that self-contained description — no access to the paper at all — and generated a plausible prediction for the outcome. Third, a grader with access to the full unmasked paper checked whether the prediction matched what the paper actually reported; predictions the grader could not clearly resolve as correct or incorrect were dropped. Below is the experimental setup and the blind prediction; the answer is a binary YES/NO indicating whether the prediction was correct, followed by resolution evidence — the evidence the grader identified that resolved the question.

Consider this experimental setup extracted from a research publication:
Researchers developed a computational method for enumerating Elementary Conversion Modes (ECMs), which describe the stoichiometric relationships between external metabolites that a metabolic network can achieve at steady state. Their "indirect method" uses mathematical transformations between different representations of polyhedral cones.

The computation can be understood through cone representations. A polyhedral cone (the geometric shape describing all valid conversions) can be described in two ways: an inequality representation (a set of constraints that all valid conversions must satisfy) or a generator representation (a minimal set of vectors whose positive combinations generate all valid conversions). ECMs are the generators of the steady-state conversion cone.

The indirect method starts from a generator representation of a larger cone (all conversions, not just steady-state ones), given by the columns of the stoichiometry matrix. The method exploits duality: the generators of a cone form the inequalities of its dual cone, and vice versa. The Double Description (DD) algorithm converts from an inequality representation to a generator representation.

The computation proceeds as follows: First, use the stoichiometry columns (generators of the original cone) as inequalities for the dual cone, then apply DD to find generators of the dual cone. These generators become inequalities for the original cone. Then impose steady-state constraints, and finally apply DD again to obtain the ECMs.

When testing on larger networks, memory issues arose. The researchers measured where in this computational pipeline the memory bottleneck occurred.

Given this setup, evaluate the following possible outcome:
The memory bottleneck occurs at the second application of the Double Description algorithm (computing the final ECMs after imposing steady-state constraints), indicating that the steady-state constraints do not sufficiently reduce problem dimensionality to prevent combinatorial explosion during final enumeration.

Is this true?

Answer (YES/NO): NO